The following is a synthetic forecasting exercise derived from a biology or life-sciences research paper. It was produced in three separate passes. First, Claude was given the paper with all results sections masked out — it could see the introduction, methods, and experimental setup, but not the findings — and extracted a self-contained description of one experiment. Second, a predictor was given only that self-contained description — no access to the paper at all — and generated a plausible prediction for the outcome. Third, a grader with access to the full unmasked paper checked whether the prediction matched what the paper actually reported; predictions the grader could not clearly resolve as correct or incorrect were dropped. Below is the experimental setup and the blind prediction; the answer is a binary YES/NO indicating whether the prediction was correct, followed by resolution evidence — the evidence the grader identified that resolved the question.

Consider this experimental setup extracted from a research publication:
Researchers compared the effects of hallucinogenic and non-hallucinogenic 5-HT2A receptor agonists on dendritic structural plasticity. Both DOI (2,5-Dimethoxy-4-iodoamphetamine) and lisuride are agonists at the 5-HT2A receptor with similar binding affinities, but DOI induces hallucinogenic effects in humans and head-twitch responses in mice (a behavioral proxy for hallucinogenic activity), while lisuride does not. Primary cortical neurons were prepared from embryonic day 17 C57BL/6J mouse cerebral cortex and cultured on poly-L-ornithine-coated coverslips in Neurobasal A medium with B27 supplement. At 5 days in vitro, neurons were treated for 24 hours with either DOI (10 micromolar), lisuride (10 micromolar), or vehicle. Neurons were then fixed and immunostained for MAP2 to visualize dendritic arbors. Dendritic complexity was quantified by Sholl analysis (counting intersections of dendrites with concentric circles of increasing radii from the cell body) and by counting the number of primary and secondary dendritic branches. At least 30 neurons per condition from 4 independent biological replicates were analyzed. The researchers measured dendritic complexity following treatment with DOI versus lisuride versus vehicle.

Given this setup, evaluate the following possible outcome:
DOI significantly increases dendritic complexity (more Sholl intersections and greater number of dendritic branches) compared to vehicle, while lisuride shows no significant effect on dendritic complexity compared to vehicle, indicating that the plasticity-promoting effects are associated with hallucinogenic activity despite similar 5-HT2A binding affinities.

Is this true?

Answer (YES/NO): NO